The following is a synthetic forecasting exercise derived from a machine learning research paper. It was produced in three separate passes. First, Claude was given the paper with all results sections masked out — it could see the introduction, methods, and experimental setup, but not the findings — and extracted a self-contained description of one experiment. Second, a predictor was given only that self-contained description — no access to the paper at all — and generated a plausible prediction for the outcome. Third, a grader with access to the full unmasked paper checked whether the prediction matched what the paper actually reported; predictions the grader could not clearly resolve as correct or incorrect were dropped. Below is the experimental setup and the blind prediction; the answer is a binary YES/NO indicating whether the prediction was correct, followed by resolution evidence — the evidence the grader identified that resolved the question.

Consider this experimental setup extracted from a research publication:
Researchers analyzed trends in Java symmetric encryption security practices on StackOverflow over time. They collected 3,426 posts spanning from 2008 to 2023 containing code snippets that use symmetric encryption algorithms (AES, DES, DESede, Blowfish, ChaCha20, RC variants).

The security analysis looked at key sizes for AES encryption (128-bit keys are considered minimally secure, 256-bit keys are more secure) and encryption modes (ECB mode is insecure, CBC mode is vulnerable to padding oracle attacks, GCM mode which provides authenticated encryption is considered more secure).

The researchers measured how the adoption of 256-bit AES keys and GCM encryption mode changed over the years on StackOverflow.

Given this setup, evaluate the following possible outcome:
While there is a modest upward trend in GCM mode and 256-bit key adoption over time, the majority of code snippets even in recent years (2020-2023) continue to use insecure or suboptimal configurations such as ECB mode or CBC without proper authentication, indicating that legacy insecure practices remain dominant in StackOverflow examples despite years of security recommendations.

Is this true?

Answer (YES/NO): YES